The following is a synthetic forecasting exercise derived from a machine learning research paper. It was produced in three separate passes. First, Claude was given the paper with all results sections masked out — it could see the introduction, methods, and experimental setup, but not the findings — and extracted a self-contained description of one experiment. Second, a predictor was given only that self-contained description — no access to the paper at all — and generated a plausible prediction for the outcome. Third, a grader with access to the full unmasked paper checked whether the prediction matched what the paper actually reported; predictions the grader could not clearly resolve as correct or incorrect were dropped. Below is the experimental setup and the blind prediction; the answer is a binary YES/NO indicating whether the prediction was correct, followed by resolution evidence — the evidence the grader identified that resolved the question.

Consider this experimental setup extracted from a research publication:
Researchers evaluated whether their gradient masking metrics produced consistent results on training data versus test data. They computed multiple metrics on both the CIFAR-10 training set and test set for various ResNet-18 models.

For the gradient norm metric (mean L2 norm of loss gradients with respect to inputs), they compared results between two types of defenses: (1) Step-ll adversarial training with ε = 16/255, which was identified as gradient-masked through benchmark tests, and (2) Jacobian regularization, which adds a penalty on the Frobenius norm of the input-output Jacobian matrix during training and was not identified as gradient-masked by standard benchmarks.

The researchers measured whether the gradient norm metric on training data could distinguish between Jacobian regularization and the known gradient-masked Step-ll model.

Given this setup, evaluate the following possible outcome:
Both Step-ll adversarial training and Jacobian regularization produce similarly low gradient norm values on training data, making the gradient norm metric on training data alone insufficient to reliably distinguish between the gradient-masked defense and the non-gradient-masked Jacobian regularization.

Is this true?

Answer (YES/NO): NO